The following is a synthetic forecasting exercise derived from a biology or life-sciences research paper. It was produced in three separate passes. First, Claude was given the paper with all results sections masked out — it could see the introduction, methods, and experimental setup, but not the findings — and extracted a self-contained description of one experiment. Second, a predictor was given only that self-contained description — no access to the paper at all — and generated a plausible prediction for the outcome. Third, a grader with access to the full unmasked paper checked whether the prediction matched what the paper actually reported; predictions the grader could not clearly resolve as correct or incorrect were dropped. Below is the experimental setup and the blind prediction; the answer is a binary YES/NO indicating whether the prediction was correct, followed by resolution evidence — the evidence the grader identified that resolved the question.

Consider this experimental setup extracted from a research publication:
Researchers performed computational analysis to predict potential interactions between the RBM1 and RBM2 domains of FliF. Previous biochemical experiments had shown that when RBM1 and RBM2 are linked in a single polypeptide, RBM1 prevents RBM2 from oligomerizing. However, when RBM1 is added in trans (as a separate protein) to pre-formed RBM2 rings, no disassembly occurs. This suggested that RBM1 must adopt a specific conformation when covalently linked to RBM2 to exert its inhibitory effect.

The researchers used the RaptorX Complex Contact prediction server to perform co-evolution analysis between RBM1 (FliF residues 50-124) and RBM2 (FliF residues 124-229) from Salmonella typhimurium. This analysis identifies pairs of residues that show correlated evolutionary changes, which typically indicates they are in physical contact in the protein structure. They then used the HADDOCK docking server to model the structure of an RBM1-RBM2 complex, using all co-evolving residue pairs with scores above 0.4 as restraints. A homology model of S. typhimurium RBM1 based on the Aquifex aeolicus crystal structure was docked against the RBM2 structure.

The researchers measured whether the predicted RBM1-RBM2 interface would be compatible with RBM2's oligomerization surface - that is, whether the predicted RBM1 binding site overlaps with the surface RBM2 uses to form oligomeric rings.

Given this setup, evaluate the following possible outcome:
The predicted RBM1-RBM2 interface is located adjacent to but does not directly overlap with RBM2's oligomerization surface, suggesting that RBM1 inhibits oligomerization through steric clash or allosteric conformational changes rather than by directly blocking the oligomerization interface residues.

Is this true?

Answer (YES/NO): NO